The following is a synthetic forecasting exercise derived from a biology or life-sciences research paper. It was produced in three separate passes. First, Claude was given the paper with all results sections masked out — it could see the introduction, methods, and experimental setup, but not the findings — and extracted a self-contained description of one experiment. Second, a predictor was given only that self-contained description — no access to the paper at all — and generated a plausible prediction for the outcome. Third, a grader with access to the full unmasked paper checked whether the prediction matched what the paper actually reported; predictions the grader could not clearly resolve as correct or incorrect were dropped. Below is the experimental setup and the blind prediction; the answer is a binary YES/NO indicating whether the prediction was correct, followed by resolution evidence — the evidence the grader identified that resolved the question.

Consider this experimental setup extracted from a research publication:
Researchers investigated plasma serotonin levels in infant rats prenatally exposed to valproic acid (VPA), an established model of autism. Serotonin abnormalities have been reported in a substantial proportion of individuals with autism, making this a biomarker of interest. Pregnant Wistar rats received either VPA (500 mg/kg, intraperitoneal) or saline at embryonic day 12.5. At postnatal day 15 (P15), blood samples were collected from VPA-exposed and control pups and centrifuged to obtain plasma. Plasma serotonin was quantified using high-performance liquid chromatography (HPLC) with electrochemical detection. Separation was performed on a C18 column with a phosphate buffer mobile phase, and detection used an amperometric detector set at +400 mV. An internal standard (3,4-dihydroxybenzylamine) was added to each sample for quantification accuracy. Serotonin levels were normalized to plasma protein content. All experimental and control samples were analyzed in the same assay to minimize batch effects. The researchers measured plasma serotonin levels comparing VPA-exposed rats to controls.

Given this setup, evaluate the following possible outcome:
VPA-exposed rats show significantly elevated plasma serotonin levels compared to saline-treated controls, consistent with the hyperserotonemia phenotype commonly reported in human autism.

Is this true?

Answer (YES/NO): YES